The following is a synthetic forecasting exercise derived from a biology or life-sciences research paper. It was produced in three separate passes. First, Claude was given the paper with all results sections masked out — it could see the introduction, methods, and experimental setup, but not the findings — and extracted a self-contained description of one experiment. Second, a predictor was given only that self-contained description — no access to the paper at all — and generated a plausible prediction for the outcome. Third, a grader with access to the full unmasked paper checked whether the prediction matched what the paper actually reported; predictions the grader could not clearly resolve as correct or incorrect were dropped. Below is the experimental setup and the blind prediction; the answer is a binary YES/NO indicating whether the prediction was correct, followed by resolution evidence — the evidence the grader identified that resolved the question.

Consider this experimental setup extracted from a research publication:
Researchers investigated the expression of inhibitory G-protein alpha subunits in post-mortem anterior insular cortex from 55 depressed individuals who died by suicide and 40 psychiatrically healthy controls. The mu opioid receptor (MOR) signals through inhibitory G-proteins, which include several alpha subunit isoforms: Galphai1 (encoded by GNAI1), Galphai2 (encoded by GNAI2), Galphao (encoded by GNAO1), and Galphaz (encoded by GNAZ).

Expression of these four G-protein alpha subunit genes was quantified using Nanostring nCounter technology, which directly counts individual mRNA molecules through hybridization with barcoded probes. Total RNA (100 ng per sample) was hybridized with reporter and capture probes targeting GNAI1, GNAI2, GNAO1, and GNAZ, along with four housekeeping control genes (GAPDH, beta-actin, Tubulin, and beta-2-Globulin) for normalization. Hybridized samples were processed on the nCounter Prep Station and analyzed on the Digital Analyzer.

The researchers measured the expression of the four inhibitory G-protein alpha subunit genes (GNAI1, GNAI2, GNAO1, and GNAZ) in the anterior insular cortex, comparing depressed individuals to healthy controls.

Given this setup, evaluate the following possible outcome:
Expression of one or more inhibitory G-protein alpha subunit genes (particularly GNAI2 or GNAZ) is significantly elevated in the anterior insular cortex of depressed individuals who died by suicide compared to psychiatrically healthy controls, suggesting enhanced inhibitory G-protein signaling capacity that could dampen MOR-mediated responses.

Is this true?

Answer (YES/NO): NO